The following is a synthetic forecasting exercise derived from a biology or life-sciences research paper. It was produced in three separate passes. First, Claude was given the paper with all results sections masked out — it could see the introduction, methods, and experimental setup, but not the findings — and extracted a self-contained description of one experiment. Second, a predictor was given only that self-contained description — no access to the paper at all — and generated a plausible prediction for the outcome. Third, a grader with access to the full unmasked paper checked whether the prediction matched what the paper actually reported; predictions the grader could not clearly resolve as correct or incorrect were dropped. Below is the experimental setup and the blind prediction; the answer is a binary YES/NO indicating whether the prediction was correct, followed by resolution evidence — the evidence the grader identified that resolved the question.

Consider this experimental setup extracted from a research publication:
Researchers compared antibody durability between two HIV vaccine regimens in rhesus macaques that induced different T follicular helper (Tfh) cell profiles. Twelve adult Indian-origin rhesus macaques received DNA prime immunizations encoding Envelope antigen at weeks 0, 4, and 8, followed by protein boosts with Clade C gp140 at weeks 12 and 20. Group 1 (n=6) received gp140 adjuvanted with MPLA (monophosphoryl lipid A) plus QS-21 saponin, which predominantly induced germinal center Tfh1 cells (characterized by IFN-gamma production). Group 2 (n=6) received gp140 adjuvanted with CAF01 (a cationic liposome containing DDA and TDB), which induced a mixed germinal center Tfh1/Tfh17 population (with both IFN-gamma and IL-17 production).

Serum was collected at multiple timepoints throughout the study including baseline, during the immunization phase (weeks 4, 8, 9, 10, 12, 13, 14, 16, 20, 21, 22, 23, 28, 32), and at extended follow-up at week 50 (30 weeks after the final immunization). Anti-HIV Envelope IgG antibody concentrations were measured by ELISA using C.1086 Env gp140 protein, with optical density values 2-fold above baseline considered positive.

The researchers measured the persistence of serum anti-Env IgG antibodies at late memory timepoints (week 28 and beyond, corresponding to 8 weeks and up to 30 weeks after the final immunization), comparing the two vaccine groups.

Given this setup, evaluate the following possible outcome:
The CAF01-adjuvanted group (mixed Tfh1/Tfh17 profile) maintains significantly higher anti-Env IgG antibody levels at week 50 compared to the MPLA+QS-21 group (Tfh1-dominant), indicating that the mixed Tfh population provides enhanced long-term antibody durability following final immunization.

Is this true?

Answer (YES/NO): NO